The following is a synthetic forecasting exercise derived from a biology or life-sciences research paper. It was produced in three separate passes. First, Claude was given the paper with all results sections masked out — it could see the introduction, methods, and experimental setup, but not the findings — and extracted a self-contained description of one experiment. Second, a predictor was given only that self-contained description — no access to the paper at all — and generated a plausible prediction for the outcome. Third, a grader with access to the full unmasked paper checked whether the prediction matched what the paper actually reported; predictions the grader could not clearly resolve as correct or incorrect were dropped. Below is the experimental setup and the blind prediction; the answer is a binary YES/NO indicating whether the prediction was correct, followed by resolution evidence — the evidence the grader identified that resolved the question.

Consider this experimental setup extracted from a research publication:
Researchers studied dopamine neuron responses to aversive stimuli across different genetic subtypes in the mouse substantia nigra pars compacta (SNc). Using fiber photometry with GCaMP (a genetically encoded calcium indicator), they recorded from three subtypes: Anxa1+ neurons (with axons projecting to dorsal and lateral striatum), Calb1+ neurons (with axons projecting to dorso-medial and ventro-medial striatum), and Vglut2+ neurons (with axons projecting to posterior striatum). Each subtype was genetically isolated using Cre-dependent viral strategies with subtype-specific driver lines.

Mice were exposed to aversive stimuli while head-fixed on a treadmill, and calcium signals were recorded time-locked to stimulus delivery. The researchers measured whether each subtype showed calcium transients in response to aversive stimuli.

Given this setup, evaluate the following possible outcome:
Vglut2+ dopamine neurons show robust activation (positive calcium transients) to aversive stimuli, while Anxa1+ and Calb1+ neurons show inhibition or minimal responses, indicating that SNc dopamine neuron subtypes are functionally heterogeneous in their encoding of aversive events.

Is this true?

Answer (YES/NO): NO